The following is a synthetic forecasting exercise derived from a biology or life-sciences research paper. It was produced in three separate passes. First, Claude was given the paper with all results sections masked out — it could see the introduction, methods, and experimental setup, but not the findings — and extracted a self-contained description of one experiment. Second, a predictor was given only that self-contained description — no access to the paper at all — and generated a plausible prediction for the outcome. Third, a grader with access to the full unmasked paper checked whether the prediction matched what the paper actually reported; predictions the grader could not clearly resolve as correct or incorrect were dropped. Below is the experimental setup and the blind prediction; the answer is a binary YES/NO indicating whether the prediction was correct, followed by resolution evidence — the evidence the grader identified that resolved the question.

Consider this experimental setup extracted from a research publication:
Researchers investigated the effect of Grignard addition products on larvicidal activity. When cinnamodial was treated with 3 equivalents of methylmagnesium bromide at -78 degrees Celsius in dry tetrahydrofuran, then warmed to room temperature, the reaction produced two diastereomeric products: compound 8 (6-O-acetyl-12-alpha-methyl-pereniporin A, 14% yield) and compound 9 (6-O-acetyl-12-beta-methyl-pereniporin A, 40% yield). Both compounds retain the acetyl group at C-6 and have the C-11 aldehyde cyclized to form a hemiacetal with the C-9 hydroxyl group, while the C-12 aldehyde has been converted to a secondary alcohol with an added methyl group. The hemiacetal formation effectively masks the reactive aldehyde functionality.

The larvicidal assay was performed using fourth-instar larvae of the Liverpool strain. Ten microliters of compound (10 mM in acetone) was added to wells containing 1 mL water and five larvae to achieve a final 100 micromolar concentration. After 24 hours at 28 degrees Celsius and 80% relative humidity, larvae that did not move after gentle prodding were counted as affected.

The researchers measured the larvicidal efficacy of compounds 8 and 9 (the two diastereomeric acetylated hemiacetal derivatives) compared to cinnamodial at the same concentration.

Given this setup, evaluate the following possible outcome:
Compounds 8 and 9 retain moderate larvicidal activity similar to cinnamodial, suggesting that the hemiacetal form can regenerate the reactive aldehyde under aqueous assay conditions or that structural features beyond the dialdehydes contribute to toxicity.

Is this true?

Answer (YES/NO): NO